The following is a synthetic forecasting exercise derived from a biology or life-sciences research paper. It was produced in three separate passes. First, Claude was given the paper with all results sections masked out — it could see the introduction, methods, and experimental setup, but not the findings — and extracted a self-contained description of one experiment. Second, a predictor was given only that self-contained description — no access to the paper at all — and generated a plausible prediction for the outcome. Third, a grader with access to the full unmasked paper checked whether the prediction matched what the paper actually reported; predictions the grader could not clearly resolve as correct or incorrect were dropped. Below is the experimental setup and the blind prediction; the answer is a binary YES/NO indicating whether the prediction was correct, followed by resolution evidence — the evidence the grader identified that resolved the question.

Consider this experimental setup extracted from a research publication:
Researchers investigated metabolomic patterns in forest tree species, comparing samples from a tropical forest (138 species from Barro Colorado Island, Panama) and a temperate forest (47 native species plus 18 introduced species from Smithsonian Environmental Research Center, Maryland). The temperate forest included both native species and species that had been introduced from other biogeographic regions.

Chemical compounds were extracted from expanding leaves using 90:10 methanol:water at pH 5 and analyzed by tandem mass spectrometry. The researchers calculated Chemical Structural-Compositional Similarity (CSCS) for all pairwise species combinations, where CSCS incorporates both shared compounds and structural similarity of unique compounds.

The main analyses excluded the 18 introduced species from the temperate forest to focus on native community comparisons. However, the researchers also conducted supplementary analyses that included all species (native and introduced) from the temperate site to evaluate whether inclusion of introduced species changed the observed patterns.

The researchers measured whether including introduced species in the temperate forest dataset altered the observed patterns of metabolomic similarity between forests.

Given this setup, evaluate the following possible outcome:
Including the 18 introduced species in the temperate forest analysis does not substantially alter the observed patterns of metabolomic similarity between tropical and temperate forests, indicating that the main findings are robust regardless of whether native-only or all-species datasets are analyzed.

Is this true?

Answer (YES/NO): YES